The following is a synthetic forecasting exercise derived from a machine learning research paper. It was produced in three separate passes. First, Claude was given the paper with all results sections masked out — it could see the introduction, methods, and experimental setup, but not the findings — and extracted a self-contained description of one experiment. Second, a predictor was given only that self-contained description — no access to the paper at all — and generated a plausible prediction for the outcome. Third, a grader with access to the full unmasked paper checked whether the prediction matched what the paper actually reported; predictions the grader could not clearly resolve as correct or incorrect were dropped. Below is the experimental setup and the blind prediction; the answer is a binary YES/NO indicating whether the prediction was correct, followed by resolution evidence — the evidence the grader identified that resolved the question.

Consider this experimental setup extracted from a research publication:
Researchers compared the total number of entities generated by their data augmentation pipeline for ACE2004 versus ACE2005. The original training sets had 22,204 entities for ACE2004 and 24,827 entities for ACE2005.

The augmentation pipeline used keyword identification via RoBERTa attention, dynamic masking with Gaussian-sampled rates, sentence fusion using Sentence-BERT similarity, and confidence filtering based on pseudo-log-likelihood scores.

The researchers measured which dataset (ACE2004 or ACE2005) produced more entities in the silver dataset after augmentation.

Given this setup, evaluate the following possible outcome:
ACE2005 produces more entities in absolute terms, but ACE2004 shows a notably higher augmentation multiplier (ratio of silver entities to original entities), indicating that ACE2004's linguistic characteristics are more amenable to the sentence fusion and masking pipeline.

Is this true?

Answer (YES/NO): NO